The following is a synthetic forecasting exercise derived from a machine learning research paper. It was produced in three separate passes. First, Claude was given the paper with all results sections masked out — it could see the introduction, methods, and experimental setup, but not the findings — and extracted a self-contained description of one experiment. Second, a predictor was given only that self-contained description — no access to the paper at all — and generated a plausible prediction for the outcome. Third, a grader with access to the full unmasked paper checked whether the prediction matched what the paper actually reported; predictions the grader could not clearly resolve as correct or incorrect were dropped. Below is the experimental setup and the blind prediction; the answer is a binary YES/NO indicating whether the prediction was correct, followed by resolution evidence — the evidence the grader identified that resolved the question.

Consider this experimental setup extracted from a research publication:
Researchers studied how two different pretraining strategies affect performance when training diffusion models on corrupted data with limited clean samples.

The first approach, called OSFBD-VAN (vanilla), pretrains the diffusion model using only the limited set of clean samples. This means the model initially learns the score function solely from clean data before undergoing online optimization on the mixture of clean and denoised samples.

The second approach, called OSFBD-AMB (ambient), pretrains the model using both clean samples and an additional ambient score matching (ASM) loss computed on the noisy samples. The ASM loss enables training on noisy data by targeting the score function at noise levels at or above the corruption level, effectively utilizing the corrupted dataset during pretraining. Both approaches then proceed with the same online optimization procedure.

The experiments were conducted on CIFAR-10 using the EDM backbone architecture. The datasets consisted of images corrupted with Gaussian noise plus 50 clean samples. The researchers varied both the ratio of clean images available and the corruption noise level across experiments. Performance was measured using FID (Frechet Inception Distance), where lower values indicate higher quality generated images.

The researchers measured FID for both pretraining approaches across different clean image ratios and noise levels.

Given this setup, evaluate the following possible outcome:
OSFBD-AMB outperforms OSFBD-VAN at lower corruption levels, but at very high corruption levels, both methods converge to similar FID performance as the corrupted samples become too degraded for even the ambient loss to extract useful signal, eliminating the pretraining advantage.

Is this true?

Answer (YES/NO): NO